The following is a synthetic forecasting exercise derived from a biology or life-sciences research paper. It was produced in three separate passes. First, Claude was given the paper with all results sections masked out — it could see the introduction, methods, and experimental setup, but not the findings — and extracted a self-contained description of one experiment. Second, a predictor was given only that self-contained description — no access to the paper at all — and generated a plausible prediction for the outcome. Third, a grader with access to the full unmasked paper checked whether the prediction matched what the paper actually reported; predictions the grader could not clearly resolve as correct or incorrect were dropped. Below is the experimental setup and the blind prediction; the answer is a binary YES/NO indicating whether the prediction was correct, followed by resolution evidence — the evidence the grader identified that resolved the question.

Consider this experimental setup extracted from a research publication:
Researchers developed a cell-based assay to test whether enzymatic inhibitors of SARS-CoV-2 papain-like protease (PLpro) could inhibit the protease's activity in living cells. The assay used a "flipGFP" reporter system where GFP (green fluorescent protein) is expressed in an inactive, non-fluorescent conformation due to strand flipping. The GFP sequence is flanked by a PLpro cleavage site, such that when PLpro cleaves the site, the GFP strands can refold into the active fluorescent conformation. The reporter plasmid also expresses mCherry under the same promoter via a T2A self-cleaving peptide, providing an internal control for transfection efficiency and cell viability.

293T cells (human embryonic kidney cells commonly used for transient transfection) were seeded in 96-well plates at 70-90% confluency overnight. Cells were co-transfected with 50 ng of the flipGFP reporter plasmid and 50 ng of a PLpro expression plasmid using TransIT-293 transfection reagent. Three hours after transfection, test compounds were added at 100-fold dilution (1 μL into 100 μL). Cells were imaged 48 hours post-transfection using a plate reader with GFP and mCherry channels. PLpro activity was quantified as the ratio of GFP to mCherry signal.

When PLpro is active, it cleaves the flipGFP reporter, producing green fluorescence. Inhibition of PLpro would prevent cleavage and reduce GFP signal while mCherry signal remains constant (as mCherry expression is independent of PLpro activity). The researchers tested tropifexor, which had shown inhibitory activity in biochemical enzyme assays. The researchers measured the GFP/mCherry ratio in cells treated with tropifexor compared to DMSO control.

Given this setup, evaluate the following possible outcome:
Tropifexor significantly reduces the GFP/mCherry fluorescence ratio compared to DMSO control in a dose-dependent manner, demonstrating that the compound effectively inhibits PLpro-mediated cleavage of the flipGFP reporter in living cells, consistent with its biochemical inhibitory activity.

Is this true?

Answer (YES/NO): YES